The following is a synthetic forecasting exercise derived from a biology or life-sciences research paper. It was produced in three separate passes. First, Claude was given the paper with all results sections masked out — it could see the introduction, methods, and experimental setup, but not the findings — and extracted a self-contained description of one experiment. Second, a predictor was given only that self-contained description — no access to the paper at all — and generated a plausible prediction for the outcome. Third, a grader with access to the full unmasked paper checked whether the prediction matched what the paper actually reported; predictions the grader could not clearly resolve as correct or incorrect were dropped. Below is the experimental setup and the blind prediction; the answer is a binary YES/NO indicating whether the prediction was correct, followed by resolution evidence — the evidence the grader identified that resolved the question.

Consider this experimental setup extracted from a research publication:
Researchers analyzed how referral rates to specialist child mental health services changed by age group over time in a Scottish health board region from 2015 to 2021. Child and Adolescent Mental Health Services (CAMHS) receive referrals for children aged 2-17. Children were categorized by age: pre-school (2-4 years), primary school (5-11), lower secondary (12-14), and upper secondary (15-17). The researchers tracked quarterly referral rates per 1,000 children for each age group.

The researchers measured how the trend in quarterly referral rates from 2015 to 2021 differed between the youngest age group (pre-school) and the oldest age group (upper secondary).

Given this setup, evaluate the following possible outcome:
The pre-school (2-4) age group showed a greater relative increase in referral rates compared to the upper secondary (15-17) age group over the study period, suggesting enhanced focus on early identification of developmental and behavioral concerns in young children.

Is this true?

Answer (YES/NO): NO